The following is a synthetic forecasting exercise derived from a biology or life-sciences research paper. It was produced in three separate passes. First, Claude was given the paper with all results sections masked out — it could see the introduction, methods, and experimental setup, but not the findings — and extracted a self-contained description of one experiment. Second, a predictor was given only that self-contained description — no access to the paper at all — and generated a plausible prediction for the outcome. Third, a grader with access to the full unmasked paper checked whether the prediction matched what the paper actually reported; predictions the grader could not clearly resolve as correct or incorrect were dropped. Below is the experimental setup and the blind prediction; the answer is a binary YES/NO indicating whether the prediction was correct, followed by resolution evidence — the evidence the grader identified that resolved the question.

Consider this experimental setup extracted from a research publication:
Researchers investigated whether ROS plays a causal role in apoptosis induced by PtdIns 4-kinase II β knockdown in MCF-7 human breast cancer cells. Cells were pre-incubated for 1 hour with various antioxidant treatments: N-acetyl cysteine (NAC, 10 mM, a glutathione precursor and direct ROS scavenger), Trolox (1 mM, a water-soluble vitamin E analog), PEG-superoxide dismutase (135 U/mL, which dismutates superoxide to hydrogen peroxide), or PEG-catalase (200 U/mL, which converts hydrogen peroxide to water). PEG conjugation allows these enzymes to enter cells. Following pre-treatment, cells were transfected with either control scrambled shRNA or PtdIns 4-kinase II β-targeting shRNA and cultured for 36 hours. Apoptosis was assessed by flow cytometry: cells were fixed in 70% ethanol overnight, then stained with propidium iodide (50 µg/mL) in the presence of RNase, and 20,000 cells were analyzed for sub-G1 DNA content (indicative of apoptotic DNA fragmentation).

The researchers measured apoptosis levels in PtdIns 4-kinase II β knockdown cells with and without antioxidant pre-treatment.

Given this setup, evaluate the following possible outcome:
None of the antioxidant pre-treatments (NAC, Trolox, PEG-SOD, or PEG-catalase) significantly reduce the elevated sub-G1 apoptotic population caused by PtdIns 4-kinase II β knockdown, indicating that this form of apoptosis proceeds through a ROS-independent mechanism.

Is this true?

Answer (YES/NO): NO